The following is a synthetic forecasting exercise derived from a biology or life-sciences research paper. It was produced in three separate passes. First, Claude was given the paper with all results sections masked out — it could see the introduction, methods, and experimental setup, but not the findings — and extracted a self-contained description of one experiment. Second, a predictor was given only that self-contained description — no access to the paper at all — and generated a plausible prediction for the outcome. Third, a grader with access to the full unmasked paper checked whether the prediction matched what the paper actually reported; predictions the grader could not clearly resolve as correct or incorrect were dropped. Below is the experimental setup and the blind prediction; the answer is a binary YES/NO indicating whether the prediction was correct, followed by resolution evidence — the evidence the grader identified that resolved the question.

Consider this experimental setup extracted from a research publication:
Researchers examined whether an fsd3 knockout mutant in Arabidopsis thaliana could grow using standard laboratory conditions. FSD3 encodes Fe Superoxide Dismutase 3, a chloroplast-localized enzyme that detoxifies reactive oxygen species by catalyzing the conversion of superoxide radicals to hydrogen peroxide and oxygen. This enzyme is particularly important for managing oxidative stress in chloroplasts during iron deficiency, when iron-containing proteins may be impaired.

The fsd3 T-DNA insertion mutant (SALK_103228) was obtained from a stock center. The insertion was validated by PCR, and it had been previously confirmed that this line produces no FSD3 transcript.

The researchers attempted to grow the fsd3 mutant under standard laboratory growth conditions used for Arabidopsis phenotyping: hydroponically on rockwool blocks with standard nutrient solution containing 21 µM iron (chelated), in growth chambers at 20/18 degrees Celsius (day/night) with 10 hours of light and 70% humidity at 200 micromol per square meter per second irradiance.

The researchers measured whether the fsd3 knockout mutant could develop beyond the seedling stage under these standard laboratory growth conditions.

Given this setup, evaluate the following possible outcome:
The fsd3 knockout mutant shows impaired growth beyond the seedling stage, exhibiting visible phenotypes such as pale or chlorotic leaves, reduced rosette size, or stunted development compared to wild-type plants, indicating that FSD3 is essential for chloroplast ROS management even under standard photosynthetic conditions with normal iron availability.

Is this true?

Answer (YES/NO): YES